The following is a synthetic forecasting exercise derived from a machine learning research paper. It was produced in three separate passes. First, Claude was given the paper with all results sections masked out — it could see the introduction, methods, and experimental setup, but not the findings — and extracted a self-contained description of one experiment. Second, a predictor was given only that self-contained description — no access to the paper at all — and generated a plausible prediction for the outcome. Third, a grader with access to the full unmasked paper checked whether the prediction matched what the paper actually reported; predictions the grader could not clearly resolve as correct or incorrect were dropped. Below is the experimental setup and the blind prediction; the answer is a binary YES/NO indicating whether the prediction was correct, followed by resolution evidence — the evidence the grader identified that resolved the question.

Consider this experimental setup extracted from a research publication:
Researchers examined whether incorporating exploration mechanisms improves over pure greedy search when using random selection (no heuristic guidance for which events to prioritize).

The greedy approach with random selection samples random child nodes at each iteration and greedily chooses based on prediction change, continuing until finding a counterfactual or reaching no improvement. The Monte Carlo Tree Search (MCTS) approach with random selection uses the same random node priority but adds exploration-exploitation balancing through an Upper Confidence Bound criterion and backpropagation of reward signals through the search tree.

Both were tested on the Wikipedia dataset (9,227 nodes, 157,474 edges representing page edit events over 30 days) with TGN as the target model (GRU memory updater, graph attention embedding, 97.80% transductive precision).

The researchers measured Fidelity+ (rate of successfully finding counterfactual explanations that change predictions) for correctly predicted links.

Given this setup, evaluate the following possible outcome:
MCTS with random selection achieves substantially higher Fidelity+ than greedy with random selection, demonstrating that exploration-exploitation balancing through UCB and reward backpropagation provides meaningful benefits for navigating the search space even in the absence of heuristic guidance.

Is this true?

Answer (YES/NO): YES